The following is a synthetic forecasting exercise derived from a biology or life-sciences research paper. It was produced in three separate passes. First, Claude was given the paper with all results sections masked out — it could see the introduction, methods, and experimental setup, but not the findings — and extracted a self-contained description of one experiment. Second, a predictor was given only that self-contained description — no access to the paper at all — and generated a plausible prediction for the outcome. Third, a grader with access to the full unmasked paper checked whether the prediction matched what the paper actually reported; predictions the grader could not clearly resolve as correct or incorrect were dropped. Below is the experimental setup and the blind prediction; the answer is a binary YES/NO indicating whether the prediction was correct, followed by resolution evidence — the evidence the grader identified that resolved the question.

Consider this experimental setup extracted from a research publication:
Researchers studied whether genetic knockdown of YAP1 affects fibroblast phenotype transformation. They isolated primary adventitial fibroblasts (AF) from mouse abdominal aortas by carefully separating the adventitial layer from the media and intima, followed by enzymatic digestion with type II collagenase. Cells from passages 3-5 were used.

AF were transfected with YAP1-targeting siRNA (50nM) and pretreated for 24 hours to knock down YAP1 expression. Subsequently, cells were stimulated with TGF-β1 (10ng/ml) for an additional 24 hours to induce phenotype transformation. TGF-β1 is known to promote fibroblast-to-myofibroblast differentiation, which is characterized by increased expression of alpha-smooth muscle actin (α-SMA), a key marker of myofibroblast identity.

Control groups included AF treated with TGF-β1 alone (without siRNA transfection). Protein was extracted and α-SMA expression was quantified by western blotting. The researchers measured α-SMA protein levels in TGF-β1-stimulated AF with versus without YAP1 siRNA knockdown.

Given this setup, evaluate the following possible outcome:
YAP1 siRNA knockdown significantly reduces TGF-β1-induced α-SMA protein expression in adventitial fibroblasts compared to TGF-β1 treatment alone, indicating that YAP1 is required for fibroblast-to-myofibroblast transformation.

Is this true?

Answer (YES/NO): YES